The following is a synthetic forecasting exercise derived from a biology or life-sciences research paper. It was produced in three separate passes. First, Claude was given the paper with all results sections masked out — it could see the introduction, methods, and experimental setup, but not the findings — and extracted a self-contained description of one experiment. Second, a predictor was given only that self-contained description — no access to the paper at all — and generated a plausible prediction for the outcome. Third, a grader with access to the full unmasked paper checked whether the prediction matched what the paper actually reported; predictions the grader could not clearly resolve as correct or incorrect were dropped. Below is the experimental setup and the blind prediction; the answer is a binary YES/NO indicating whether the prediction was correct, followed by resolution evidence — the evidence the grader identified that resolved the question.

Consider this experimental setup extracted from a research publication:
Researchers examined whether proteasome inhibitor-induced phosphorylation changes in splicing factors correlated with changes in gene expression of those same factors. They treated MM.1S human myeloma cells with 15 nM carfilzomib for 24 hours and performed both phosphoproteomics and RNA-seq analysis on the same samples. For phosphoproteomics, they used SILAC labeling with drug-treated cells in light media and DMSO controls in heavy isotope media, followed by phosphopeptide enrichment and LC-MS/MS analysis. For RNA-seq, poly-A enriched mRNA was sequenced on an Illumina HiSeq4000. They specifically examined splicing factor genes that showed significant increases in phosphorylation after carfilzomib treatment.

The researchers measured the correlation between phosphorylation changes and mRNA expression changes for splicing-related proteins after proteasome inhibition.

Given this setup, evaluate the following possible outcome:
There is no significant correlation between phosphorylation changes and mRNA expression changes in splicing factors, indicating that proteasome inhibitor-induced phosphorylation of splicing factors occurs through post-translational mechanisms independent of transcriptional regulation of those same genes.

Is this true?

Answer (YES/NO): YES